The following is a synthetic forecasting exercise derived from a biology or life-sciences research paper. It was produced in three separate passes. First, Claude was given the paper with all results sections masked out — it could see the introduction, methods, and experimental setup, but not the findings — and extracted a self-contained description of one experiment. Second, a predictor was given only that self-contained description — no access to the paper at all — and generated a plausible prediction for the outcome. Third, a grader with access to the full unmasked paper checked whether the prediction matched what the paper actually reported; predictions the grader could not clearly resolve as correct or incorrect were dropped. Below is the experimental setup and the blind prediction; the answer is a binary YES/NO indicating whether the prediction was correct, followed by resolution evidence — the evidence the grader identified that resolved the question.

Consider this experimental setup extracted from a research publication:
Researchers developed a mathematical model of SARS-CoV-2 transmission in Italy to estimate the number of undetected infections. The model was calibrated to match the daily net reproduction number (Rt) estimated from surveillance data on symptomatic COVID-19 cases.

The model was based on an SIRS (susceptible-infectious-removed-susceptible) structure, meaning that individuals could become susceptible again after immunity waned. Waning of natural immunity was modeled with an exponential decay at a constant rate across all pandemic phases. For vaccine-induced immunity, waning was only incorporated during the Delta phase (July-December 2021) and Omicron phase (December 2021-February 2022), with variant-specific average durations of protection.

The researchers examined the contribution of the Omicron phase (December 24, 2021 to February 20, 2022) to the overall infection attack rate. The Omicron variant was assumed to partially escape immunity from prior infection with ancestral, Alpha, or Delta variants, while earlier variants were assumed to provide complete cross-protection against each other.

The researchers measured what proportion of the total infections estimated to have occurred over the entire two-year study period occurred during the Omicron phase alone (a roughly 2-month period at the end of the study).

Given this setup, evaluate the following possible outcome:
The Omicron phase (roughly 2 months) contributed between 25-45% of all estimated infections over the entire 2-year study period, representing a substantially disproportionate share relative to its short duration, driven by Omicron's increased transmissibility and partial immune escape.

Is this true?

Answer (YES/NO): NO